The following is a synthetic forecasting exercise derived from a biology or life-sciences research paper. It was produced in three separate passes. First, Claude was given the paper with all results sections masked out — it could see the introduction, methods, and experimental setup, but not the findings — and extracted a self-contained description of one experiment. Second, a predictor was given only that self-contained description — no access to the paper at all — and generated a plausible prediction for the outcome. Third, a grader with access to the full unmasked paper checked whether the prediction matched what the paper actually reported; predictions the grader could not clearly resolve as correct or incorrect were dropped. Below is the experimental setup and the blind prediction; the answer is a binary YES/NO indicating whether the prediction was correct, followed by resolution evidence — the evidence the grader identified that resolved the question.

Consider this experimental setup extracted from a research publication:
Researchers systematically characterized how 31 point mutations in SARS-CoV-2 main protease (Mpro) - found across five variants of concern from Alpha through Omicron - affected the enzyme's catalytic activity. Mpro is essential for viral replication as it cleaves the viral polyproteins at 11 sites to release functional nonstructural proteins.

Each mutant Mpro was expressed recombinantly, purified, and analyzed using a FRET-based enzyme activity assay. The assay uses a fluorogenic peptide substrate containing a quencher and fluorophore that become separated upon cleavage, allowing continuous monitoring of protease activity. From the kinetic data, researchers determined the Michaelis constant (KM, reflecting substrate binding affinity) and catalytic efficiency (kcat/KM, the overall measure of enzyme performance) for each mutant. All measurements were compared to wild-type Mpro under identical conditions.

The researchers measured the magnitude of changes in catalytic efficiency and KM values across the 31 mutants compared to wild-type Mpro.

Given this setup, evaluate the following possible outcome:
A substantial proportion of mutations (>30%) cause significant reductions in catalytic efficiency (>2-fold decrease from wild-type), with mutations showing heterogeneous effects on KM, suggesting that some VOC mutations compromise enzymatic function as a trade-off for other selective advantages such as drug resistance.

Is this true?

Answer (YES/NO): NO